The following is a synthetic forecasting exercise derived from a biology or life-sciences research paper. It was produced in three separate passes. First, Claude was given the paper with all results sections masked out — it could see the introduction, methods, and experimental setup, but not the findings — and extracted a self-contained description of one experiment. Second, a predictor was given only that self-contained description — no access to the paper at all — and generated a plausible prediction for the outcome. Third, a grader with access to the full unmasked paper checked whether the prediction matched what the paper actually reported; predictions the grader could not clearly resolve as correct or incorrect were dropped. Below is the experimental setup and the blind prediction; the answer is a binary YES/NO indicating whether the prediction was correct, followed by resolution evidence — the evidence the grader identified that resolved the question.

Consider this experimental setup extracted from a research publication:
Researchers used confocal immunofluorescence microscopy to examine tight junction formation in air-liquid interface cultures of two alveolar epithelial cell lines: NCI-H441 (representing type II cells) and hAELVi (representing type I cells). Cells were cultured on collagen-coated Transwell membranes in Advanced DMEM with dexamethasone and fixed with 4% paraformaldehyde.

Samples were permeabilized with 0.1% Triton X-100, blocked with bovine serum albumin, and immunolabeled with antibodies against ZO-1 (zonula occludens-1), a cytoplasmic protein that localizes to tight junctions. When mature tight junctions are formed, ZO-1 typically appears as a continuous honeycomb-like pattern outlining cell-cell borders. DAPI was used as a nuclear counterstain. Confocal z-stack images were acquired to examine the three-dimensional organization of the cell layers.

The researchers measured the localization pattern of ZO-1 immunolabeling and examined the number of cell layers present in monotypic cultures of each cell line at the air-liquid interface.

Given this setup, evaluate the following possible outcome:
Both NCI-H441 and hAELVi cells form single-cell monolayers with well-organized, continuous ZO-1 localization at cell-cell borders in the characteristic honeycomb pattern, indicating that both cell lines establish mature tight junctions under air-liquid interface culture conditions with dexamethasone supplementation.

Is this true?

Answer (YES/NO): NO